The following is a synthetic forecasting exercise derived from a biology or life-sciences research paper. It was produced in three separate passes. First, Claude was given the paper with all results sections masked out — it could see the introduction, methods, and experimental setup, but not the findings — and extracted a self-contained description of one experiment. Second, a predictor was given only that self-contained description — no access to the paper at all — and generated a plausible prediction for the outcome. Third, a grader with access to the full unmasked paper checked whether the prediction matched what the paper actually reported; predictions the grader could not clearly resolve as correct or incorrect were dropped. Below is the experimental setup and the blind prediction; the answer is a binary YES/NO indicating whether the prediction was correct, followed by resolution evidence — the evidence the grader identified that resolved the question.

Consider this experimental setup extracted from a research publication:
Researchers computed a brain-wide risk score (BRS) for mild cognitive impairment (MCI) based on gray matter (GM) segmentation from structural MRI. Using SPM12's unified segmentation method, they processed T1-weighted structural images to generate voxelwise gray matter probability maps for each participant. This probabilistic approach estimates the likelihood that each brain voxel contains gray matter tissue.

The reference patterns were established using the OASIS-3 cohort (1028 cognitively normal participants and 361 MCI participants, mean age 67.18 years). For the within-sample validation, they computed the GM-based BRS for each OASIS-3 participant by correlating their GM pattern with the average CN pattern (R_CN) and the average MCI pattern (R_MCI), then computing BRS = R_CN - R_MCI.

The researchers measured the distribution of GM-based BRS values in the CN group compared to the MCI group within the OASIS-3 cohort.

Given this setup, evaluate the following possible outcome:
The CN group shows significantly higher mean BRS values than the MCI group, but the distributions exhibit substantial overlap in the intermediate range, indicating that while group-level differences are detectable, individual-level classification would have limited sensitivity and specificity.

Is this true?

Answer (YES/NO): NO